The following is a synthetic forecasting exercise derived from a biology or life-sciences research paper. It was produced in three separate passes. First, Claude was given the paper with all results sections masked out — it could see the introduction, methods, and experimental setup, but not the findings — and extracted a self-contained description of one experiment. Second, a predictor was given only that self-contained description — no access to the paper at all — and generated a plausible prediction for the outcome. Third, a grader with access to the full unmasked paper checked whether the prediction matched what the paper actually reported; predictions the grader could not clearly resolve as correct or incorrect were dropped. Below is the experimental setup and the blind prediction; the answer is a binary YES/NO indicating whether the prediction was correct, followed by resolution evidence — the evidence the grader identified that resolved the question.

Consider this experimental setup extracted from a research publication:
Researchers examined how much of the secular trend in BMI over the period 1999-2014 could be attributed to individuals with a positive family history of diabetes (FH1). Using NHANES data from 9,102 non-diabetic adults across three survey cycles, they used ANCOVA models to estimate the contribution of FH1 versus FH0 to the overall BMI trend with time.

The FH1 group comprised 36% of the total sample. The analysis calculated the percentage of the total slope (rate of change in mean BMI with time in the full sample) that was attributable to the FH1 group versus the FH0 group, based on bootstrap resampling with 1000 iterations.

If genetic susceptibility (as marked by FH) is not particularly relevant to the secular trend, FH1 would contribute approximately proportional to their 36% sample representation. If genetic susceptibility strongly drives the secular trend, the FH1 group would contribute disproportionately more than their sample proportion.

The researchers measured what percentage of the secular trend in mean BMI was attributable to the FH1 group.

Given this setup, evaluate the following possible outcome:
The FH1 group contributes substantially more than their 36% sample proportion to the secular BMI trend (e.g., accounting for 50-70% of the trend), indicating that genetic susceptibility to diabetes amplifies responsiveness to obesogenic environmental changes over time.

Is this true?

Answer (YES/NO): YES